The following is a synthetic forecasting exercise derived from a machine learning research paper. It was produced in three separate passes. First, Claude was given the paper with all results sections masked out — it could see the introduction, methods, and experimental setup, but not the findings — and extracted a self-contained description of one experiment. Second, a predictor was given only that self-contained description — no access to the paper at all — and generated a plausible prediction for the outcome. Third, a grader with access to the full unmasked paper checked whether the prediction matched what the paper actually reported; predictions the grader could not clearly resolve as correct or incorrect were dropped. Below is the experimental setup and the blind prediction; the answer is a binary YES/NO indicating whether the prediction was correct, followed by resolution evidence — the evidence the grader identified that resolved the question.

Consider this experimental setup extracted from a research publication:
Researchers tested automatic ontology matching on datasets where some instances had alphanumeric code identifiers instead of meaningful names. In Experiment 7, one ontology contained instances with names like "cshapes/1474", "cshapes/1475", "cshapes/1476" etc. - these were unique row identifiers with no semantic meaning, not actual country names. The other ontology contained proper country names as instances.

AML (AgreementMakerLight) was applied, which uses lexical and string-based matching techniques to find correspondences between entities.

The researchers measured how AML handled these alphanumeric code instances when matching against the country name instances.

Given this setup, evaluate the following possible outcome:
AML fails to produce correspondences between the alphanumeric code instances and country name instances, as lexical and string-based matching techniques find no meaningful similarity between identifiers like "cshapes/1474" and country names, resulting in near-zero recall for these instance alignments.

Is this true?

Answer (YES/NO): NO